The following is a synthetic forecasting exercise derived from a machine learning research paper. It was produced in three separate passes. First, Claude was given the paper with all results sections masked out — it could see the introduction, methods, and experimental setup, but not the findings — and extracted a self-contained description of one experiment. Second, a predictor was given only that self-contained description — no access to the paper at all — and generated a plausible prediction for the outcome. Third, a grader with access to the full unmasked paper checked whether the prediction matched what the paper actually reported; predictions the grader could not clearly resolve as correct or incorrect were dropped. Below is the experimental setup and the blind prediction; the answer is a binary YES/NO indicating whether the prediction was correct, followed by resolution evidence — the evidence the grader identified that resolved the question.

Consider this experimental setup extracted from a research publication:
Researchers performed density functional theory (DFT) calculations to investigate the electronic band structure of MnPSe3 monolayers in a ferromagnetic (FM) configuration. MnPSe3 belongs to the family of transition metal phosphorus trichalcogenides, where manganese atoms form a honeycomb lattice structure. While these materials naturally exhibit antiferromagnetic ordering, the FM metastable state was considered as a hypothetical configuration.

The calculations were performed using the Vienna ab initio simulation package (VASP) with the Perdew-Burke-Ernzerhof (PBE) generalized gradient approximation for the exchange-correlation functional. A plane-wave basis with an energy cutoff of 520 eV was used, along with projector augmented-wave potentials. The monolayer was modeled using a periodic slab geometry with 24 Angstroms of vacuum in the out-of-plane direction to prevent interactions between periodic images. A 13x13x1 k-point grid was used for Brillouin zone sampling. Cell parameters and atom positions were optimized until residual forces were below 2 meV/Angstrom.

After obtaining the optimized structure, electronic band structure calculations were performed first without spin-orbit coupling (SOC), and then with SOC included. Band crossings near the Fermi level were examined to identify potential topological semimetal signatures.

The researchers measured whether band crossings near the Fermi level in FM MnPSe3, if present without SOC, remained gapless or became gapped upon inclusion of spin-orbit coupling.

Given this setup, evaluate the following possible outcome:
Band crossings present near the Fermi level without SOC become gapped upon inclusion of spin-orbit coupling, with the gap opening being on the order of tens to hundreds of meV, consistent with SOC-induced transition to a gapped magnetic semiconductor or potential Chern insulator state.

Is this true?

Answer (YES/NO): YES